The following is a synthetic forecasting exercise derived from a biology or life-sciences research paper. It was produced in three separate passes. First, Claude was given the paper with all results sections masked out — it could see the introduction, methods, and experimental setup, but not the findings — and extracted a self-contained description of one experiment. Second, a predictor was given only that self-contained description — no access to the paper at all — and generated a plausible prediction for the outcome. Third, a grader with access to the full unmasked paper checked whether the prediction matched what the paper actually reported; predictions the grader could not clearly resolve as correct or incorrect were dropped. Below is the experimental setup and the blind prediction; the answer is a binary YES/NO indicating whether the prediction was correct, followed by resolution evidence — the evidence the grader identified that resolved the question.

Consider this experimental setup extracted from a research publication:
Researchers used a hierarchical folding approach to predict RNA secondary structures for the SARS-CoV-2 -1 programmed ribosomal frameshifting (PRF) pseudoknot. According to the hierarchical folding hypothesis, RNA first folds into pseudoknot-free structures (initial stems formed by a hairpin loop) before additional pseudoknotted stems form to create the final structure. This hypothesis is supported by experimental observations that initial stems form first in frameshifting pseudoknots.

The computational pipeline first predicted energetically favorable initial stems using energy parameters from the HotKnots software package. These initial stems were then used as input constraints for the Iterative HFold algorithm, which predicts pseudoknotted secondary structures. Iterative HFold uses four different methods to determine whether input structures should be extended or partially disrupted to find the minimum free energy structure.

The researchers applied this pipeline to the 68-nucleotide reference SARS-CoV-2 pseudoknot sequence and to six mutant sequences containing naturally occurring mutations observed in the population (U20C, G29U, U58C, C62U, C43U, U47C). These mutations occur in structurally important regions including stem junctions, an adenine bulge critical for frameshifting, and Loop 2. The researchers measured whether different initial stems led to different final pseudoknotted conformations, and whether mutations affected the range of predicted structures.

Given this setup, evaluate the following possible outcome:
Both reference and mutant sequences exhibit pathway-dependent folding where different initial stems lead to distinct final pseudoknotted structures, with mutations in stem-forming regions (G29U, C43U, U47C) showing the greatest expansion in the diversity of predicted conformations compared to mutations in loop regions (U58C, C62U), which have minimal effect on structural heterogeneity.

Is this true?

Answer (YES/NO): NO